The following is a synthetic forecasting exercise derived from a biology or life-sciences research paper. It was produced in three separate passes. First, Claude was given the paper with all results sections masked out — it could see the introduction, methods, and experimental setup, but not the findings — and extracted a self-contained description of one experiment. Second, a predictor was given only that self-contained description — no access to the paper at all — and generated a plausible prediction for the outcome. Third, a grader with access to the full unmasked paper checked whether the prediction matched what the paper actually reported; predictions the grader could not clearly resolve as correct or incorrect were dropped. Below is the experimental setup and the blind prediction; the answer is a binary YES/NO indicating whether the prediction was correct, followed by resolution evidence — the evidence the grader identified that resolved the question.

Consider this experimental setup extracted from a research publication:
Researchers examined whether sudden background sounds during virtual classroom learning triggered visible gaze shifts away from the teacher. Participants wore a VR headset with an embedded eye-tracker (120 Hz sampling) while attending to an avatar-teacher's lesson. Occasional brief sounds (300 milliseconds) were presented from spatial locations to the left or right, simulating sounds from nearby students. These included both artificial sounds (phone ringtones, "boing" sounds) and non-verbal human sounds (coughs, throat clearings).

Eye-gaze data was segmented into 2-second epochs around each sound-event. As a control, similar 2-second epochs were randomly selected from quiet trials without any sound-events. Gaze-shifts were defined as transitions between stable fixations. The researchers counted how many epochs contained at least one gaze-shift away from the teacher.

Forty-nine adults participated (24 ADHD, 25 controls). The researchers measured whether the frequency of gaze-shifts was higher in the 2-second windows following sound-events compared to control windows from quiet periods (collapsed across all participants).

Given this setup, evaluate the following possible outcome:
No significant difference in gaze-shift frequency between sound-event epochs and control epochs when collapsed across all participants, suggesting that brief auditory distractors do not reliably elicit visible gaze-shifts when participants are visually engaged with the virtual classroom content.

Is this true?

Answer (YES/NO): YES